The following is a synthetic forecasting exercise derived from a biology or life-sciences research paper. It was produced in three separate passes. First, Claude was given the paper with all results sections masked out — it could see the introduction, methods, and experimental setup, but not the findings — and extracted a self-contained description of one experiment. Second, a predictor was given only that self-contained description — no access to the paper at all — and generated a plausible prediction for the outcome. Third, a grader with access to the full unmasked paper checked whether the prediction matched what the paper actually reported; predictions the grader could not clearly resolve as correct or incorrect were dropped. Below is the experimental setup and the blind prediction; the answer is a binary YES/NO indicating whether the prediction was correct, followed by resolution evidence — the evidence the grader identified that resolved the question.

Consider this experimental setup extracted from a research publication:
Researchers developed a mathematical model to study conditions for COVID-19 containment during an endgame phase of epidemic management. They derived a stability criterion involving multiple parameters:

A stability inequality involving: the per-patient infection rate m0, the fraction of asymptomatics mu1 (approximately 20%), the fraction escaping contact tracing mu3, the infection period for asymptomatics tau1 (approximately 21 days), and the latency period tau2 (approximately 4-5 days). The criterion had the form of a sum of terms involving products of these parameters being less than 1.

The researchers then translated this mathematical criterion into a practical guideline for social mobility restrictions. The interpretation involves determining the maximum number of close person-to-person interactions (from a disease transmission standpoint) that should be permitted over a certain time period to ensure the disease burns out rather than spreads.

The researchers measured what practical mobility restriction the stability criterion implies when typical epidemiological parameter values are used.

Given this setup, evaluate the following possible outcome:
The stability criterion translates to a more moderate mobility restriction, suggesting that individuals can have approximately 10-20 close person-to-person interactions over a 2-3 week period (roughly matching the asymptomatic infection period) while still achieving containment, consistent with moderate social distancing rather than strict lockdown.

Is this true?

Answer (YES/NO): NO